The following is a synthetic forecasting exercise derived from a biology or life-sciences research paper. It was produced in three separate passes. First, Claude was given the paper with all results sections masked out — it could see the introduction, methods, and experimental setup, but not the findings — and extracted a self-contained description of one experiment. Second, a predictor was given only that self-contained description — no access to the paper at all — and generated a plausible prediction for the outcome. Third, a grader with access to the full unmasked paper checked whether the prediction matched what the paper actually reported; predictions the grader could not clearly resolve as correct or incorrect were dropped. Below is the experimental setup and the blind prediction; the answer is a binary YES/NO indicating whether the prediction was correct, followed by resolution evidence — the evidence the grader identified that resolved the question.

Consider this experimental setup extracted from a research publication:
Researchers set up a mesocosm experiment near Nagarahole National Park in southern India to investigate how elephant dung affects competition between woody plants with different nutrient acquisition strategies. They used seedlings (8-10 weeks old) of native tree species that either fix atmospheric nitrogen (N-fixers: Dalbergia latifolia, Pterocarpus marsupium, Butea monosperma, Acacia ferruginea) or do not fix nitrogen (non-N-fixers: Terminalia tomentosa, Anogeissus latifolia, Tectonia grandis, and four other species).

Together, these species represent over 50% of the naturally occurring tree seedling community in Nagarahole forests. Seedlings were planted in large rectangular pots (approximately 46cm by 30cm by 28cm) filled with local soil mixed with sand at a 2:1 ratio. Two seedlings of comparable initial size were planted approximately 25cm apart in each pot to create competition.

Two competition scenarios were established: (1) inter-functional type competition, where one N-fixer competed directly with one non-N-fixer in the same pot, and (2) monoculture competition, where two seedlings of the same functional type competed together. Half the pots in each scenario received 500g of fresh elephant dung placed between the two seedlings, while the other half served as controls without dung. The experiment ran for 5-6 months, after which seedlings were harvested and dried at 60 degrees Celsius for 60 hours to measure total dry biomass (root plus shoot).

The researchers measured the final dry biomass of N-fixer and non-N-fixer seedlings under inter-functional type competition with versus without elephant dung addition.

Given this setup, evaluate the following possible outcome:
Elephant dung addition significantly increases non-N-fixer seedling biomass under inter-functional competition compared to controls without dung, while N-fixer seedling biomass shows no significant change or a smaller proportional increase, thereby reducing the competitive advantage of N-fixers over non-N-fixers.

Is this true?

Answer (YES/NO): NO